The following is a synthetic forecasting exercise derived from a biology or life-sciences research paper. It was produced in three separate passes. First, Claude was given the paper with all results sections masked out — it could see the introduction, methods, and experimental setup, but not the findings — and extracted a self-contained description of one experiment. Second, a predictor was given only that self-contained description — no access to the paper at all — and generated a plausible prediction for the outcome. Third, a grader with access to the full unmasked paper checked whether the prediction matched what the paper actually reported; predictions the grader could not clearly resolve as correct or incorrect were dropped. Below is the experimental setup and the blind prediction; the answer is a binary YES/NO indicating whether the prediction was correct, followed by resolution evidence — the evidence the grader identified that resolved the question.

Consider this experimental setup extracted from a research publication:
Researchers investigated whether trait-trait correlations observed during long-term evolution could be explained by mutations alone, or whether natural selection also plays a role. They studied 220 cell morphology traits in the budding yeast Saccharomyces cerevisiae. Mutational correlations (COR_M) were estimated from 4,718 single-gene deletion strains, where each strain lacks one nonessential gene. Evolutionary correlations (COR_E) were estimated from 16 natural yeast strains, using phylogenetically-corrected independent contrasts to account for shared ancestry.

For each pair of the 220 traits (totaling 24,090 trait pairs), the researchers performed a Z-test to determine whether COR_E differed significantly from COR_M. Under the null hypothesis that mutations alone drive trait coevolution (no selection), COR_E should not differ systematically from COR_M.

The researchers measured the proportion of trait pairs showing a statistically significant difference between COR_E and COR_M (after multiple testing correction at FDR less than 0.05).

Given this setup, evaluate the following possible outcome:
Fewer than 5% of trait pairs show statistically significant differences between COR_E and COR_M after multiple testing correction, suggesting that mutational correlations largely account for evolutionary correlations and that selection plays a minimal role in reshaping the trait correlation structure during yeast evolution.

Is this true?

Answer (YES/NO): NO